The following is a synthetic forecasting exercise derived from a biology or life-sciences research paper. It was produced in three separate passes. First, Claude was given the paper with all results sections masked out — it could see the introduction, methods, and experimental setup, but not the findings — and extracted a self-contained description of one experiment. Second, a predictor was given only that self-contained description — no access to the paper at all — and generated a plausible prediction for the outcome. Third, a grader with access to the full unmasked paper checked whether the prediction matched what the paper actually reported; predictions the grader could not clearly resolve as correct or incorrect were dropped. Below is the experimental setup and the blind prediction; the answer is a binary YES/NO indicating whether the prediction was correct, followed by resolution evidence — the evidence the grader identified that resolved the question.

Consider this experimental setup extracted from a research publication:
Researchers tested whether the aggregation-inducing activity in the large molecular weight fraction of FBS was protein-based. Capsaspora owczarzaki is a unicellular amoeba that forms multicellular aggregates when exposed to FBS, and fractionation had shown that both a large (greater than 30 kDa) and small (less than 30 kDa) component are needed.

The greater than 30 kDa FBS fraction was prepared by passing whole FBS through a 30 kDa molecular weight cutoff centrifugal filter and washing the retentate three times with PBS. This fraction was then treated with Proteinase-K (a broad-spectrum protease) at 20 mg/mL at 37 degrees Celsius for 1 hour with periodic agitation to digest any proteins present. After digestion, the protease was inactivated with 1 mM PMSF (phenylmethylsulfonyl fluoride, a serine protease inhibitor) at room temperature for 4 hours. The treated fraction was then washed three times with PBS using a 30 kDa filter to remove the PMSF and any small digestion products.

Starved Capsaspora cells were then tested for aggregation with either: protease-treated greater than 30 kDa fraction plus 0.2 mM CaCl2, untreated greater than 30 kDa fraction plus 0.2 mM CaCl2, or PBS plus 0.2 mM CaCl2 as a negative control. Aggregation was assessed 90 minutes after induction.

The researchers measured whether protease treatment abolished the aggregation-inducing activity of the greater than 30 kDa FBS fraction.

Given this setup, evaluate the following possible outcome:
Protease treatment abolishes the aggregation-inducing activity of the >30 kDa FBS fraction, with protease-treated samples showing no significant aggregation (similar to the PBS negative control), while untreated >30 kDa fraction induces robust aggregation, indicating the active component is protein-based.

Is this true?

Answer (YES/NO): NO